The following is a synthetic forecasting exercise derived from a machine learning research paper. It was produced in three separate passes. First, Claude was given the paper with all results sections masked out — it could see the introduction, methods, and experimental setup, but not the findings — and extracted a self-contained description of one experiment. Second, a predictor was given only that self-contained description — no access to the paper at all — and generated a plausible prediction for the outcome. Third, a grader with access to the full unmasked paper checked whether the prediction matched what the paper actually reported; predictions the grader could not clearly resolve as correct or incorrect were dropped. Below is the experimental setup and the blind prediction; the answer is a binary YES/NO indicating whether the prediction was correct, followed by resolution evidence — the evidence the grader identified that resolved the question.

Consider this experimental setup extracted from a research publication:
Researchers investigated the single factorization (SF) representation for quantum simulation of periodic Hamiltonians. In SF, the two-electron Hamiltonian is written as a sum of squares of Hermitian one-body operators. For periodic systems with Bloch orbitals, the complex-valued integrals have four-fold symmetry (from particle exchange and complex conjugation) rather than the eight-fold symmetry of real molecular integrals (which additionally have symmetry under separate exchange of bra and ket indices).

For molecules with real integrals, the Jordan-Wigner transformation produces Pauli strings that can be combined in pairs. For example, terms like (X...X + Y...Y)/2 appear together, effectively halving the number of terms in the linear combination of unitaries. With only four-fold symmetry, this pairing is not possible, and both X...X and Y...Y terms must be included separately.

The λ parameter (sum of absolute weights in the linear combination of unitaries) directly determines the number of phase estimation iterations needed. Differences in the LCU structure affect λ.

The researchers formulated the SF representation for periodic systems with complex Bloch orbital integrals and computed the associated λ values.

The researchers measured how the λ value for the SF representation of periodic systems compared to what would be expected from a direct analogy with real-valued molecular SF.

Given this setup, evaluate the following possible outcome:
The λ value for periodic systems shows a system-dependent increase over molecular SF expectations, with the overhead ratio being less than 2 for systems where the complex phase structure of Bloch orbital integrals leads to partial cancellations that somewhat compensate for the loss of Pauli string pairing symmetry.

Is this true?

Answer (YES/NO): NO